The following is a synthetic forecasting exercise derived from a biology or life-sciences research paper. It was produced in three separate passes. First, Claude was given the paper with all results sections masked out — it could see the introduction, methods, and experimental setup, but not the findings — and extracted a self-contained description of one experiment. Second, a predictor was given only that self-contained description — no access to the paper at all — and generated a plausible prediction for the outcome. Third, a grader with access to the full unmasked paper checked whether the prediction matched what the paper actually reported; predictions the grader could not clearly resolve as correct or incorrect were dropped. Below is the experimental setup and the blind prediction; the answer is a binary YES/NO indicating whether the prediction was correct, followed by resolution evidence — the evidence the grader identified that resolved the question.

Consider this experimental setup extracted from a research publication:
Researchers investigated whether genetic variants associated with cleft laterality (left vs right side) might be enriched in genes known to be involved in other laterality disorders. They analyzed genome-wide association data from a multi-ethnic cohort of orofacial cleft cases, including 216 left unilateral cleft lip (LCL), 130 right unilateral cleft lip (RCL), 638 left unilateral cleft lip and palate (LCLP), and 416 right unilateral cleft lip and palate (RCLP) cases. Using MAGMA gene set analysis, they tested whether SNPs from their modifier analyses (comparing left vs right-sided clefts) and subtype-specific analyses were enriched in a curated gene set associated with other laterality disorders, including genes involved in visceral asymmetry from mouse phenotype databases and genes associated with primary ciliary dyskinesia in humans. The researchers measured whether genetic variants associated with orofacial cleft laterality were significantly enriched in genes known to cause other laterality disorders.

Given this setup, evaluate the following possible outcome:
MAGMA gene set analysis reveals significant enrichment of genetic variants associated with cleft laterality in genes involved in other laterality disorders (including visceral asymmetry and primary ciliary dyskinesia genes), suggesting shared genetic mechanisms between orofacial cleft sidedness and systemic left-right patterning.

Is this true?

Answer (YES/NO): NO